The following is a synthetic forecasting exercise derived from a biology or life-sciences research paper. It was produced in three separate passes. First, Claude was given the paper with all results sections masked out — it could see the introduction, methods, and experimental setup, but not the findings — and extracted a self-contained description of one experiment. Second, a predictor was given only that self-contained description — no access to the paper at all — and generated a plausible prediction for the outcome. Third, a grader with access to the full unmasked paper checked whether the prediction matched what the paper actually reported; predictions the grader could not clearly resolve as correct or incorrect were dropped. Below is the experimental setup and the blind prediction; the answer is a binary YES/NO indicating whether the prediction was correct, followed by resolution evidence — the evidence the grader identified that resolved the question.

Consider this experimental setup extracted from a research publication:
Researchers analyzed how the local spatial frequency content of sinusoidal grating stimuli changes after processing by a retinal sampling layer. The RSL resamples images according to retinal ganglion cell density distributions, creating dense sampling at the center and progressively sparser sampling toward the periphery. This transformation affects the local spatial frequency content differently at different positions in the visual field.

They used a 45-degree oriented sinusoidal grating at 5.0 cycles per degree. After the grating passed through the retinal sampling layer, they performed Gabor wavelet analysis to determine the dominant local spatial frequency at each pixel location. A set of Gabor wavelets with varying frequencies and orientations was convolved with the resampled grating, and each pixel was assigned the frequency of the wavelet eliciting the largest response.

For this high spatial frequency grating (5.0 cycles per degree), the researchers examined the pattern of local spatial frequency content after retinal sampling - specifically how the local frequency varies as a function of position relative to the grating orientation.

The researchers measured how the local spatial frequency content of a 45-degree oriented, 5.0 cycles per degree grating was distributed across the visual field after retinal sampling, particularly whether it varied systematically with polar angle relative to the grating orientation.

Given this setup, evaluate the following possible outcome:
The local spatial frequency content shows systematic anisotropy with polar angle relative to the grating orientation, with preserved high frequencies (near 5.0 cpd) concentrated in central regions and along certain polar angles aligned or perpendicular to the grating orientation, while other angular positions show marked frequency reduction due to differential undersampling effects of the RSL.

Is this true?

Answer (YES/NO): NO